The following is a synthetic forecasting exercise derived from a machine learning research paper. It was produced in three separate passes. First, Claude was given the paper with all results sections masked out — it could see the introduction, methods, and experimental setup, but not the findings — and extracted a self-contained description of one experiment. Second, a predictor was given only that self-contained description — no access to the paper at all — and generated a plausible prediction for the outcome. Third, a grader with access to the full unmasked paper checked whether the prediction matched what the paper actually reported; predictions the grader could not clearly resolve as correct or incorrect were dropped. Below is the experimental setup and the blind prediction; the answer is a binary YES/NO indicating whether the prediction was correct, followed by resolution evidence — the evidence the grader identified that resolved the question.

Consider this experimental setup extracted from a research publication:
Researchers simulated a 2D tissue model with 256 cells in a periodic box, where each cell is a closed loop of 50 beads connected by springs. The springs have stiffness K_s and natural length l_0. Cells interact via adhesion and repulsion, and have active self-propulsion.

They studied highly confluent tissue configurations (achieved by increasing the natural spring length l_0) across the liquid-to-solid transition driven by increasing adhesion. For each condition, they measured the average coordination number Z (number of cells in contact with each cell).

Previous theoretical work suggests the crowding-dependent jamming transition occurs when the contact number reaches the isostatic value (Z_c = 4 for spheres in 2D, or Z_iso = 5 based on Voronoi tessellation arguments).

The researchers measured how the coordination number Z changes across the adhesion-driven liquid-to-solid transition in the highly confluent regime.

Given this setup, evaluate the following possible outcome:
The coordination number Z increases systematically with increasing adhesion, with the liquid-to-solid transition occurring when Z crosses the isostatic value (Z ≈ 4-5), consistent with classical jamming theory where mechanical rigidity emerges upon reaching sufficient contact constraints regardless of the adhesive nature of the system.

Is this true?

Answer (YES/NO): NO